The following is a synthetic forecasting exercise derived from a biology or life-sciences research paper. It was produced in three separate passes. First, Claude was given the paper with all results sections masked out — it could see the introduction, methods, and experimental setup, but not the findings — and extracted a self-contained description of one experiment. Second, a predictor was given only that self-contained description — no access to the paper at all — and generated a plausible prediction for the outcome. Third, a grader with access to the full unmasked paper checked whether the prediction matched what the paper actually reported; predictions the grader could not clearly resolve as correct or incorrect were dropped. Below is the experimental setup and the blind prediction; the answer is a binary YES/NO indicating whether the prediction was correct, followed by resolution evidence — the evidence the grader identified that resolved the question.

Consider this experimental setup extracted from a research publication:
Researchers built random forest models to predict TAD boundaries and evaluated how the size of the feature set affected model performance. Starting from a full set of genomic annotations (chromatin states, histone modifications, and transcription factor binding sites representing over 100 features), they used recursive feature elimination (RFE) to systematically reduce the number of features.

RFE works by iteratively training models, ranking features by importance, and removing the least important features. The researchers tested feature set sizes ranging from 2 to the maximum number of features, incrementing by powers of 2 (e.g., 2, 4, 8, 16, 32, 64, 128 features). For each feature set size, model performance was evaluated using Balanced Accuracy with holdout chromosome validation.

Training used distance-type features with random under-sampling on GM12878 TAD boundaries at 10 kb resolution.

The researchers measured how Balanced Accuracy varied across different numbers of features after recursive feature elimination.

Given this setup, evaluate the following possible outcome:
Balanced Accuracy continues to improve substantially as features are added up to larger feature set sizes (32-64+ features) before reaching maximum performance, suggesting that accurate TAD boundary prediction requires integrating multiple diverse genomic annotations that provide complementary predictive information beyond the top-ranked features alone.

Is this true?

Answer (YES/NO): NO